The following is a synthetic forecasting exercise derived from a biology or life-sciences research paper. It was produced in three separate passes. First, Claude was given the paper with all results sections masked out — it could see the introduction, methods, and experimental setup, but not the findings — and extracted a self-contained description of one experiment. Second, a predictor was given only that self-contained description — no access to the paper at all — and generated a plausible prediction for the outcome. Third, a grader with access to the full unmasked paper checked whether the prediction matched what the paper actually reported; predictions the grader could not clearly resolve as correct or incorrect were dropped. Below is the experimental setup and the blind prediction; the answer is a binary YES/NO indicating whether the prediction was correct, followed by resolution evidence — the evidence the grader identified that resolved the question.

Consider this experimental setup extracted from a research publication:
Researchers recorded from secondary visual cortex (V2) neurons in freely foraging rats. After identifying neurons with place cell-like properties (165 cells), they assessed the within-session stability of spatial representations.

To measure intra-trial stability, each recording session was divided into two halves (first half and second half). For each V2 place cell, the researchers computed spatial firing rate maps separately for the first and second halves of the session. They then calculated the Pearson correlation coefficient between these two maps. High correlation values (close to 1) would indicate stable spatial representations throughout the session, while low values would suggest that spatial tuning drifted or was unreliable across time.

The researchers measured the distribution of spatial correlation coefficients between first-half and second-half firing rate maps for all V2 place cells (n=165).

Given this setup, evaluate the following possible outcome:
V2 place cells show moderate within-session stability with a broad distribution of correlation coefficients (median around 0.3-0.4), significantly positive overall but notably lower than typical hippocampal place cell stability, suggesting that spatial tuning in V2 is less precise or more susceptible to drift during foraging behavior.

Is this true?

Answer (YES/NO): NO